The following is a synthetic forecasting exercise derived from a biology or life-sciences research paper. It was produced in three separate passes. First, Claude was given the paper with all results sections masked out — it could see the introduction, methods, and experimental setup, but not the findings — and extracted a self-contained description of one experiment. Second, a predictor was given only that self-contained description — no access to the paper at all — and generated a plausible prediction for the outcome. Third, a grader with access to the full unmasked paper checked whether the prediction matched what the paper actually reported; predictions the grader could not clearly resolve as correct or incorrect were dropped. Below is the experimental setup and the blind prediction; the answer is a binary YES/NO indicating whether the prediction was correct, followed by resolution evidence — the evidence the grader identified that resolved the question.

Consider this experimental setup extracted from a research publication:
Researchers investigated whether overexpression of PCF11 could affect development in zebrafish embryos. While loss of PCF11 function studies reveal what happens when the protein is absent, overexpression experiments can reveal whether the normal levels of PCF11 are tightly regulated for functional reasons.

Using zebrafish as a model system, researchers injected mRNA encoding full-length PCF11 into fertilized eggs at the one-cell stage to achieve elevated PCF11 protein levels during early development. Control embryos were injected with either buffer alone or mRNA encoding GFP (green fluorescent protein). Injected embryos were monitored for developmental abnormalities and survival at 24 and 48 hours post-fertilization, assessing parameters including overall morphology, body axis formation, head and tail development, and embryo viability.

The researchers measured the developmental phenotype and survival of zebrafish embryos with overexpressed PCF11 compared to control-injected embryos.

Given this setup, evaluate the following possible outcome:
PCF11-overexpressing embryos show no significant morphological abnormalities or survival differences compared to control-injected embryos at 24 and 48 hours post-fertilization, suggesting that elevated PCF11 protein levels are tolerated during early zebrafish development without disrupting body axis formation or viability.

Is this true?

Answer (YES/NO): NO